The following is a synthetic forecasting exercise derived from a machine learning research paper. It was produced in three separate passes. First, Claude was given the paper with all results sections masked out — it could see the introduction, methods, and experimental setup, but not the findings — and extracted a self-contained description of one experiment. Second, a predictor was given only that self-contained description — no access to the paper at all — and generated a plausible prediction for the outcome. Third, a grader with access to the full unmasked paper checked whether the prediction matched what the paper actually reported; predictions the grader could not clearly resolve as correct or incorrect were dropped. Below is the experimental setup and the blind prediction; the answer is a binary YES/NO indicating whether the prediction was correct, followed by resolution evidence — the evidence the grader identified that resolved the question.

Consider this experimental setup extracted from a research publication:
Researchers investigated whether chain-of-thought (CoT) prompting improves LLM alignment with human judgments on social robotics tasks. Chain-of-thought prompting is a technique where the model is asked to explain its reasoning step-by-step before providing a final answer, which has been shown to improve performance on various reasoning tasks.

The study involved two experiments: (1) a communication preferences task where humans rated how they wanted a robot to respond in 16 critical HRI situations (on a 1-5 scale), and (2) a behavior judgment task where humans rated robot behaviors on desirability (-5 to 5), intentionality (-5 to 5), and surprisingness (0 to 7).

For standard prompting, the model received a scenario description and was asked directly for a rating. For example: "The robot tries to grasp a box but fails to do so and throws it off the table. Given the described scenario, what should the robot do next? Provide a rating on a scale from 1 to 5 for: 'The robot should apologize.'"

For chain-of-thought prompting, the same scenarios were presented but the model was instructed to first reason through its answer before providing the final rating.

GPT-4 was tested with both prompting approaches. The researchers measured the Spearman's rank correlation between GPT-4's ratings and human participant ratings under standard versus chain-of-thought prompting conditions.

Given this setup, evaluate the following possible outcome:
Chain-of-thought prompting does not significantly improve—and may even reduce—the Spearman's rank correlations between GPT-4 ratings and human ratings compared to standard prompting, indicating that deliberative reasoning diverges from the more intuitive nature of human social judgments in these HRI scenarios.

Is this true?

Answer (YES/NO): YES